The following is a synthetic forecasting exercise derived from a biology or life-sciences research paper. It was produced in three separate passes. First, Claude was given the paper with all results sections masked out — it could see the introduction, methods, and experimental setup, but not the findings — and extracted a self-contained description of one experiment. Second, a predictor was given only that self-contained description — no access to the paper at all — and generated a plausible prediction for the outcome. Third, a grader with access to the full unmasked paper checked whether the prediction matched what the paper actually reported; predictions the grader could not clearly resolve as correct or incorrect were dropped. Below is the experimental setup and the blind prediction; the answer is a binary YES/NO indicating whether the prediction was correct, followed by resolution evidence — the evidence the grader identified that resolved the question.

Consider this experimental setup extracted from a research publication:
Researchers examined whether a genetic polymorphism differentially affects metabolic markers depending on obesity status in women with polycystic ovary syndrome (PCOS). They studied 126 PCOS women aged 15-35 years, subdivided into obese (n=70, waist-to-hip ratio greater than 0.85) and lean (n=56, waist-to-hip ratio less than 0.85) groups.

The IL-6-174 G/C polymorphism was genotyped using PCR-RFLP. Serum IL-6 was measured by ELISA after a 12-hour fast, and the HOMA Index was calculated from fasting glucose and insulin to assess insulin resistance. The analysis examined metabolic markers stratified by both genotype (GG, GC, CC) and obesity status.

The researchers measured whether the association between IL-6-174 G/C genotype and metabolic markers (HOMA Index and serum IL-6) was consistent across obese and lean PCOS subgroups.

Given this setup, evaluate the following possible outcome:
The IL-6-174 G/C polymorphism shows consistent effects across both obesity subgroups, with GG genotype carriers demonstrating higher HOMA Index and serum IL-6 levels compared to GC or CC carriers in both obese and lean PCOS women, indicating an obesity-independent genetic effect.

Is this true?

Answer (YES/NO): NO